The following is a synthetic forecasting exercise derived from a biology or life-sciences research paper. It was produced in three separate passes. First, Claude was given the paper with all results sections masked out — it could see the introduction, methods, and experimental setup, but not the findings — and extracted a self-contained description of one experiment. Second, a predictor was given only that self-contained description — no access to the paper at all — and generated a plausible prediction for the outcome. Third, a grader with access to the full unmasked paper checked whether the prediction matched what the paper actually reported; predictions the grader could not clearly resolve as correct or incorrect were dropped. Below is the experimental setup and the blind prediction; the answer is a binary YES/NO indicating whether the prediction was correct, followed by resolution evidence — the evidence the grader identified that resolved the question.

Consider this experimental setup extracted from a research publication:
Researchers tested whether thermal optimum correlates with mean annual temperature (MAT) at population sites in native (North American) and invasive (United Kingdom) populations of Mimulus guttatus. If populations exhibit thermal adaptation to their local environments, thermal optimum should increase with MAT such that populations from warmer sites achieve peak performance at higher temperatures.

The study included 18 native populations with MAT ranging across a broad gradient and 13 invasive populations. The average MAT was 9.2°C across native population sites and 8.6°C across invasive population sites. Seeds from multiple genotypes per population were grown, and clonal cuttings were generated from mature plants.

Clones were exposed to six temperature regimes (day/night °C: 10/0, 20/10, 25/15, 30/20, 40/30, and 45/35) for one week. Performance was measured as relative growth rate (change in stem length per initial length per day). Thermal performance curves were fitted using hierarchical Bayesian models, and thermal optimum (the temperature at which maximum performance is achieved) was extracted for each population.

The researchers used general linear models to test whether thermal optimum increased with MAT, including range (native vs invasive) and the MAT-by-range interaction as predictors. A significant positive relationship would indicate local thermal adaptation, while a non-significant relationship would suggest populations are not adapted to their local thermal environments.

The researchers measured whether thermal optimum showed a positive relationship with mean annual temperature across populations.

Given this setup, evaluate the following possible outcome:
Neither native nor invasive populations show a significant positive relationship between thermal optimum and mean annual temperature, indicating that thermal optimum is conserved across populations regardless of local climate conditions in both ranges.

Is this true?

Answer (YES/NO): NO